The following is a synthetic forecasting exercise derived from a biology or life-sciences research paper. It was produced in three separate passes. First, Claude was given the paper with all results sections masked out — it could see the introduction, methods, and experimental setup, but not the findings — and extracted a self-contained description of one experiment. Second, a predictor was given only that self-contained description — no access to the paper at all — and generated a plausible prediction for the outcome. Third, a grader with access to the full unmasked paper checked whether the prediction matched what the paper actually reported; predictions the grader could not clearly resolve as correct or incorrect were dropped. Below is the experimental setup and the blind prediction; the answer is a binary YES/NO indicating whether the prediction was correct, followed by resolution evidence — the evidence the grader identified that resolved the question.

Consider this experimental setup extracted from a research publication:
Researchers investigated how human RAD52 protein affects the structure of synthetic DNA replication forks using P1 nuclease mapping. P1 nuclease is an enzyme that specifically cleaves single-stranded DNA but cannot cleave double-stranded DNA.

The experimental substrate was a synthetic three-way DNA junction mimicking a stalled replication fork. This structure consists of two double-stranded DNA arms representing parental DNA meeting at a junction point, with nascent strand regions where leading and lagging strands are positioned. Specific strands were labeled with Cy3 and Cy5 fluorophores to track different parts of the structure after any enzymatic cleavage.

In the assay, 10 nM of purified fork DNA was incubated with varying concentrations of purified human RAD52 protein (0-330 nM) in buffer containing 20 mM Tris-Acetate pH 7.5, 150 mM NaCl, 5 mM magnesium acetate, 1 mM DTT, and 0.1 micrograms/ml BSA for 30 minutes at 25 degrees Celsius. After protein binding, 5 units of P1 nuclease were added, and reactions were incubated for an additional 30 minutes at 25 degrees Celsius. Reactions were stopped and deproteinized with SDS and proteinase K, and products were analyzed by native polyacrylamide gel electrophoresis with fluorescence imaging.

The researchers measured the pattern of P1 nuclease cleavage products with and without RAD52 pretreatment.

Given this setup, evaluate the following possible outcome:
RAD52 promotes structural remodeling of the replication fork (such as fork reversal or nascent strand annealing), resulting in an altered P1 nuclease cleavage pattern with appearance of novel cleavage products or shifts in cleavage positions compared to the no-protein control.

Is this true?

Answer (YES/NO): YES